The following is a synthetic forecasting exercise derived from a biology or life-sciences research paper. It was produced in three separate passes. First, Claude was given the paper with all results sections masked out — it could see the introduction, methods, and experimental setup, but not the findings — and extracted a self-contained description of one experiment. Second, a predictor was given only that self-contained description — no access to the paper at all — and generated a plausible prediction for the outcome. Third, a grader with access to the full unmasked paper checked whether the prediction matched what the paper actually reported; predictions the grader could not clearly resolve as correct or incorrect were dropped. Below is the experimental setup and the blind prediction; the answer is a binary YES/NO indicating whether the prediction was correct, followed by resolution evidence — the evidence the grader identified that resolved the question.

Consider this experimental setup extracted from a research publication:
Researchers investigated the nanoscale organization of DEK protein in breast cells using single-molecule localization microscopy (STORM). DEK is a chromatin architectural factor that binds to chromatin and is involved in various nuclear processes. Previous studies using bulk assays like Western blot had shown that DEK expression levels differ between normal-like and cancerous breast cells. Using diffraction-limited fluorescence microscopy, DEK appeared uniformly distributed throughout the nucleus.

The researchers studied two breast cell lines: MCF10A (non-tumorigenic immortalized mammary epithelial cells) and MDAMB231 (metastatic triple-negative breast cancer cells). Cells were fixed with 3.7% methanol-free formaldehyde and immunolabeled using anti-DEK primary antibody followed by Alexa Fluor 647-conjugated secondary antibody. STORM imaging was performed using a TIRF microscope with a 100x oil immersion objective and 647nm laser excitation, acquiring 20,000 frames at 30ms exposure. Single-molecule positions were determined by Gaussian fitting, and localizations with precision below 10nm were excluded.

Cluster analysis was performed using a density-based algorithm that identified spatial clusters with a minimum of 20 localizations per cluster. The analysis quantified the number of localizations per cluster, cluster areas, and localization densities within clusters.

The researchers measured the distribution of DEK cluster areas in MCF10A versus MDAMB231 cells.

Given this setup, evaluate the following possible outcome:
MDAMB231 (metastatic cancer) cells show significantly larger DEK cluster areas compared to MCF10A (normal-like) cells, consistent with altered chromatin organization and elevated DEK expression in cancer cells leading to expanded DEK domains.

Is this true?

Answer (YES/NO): NO